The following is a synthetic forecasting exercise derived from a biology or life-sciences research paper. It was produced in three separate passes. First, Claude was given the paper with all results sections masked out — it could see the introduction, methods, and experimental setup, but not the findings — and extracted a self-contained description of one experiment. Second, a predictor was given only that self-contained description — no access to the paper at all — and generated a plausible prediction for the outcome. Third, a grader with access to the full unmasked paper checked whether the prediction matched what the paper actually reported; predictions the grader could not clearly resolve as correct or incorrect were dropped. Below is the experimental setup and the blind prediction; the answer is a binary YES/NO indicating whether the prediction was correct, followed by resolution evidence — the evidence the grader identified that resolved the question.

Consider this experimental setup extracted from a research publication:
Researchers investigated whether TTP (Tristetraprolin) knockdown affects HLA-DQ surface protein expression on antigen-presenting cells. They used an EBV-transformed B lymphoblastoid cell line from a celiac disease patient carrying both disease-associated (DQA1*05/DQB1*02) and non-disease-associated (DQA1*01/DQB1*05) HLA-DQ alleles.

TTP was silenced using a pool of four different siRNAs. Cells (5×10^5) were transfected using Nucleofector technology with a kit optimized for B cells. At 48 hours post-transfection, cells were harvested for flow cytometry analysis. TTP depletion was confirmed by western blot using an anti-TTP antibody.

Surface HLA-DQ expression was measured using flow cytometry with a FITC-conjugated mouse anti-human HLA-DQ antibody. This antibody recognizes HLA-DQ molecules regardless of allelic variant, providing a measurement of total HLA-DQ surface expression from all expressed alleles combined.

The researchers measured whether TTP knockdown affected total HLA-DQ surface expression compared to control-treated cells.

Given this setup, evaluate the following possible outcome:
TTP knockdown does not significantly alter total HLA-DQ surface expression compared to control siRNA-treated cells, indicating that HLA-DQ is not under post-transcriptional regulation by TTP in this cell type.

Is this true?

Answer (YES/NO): NO